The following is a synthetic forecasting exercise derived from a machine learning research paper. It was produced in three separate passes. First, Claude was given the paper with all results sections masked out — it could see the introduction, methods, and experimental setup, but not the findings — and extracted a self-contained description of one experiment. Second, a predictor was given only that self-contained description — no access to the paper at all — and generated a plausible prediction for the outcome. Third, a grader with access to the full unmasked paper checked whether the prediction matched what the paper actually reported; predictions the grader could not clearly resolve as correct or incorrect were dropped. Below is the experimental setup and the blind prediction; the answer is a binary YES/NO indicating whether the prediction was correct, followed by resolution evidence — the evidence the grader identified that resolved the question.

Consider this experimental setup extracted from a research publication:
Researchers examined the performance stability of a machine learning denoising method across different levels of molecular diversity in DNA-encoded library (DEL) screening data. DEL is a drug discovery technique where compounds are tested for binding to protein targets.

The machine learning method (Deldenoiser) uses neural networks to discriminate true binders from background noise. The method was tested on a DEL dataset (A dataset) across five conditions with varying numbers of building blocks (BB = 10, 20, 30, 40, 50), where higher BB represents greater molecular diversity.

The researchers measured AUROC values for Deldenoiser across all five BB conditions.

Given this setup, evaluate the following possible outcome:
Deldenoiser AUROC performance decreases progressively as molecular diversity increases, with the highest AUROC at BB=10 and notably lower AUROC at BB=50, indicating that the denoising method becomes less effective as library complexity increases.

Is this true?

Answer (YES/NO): NO